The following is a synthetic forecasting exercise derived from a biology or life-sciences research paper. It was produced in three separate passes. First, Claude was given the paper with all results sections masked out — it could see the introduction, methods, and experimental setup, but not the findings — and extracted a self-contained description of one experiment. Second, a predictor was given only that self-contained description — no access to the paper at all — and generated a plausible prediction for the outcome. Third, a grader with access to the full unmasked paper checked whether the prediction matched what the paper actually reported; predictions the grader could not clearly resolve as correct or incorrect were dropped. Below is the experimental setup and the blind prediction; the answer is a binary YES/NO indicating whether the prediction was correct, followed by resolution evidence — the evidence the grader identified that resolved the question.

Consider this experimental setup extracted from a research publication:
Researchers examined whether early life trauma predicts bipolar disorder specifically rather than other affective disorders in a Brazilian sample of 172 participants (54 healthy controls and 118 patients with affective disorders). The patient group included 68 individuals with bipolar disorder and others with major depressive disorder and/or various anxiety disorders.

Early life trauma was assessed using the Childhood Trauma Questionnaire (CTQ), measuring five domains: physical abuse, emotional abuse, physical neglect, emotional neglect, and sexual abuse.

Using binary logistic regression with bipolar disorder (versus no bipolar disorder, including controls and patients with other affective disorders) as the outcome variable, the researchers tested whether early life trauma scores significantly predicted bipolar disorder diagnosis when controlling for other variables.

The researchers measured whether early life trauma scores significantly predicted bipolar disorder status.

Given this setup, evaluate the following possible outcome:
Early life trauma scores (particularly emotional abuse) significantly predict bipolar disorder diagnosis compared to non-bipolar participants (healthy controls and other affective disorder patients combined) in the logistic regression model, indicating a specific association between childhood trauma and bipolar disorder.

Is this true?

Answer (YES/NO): NO